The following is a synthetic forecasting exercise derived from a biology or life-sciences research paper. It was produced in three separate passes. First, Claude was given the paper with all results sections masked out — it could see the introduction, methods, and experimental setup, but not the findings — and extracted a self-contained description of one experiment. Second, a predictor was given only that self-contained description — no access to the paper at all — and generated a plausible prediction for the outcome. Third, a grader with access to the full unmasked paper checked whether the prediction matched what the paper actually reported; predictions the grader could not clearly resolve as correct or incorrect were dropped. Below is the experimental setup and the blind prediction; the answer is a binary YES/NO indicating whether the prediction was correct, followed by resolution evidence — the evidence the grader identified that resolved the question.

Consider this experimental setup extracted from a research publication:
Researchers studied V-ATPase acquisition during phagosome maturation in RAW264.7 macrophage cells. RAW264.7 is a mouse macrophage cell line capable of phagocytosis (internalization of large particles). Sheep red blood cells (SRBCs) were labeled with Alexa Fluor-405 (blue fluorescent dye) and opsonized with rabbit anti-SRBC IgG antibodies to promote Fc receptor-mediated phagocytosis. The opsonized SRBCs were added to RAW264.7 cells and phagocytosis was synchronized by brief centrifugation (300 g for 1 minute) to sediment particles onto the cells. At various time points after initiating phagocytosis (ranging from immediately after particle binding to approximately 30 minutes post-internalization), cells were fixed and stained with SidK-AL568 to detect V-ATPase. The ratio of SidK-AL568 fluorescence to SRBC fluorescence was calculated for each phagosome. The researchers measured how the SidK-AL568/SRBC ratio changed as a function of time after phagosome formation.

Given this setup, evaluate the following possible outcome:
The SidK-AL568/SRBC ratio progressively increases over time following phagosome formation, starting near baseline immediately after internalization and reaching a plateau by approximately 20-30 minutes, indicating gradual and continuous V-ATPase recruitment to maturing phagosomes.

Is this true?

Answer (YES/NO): YES